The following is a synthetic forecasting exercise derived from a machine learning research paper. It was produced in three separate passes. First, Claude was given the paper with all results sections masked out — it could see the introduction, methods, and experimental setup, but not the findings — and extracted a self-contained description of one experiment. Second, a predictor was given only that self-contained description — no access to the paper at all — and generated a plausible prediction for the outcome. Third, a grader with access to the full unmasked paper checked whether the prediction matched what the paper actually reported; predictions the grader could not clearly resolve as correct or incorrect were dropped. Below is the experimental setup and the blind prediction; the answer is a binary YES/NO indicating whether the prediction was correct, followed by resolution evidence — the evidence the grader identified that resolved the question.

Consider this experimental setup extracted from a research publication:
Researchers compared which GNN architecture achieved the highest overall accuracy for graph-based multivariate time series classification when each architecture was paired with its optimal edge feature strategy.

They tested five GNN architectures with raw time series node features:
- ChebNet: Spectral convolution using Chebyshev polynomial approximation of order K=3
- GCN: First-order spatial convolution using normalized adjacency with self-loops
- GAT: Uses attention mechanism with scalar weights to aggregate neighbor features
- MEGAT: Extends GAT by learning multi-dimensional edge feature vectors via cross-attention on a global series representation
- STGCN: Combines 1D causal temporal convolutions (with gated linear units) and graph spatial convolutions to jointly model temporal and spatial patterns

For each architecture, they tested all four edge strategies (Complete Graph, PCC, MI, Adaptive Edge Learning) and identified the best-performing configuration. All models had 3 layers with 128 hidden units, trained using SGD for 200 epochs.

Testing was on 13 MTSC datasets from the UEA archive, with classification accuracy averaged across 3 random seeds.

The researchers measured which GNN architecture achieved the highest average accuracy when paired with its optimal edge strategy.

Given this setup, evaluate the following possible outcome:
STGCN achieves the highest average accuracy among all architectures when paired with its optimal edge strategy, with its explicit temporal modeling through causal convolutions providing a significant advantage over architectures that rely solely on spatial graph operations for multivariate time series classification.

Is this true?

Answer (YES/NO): NO